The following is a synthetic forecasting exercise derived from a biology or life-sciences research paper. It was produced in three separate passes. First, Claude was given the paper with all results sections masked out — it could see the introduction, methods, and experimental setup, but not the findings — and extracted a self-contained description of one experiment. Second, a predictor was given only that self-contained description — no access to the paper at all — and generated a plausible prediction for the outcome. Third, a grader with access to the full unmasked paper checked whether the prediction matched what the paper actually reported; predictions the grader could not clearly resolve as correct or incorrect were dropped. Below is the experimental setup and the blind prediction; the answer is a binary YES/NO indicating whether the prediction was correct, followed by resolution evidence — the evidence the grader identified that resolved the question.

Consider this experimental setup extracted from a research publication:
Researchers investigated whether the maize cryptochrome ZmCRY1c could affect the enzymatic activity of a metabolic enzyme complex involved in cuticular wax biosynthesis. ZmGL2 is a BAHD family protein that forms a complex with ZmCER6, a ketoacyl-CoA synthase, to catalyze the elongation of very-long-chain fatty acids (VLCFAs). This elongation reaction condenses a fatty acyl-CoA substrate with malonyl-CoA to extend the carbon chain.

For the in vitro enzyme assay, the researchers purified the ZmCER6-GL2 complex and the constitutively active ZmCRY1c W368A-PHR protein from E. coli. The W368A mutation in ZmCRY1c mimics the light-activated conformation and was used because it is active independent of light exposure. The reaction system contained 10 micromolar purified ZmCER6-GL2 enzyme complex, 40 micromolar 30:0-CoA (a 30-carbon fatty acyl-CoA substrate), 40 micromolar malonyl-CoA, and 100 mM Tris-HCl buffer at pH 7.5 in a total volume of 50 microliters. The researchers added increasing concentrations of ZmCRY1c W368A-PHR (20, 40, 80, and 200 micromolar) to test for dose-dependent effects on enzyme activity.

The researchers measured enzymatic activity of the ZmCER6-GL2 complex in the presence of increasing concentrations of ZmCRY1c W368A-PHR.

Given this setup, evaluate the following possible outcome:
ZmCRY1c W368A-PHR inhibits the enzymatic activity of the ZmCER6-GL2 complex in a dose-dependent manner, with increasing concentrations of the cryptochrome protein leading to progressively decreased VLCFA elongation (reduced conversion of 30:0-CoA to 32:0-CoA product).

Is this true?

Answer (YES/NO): YES